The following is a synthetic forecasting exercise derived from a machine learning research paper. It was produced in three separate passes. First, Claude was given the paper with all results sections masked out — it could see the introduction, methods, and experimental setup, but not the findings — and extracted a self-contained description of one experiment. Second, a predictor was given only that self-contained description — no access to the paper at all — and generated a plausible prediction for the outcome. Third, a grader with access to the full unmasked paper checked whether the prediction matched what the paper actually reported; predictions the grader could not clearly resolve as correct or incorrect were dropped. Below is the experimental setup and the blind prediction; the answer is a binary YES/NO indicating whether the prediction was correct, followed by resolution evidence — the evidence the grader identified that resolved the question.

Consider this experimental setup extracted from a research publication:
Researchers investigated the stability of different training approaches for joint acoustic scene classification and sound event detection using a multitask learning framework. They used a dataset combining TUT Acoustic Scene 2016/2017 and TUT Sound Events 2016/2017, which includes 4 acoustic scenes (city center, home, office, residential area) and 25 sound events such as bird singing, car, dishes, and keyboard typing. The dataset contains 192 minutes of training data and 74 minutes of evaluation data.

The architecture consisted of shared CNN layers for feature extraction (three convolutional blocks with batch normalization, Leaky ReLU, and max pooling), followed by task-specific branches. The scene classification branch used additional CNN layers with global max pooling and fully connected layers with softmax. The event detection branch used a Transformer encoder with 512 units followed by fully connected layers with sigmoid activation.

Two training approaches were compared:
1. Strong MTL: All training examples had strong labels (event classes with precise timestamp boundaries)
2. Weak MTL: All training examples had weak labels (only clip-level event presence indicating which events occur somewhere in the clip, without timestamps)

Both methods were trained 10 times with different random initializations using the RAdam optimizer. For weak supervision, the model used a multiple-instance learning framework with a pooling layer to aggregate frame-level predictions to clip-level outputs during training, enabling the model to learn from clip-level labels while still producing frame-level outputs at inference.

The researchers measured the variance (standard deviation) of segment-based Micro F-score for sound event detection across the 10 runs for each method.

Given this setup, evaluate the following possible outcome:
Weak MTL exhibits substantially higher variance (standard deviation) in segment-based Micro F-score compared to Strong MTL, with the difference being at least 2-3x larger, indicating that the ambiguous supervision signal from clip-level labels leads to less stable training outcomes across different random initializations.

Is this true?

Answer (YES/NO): YES